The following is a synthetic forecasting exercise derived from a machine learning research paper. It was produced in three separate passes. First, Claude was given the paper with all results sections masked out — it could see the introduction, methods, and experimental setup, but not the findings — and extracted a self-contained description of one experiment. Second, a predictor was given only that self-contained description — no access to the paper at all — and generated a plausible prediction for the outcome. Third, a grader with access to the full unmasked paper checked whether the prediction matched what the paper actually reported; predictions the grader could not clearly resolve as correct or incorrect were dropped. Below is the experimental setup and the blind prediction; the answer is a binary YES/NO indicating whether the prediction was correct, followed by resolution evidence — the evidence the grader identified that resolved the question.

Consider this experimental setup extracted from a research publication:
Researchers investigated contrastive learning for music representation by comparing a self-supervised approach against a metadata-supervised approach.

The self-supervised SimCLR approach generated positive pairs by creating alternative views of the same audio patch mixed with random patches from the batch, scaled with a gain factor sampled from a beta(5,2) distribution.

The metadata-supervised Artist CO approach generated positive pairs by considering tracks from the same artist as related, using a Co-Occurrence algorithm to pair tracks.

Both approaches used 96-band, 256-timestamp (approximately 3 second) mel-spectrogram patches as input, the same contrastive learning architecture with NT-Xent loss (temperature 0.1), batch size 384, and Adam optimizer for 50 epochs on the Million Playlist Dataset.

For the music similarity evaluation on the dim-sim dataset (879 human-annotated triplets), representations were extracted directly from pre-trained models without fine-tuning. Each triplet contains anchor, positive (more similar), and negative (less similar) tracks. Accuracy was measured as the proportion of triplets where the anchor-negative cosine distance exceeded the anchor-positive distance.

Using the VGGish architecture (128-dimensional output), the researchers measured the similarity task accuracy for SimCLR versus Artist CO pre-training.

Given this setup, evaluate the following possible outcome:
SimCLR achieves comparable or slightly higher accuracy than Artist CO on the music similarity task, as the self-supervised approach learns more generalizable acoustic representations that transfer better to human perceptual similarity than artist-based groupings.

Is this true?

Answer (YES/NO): NO